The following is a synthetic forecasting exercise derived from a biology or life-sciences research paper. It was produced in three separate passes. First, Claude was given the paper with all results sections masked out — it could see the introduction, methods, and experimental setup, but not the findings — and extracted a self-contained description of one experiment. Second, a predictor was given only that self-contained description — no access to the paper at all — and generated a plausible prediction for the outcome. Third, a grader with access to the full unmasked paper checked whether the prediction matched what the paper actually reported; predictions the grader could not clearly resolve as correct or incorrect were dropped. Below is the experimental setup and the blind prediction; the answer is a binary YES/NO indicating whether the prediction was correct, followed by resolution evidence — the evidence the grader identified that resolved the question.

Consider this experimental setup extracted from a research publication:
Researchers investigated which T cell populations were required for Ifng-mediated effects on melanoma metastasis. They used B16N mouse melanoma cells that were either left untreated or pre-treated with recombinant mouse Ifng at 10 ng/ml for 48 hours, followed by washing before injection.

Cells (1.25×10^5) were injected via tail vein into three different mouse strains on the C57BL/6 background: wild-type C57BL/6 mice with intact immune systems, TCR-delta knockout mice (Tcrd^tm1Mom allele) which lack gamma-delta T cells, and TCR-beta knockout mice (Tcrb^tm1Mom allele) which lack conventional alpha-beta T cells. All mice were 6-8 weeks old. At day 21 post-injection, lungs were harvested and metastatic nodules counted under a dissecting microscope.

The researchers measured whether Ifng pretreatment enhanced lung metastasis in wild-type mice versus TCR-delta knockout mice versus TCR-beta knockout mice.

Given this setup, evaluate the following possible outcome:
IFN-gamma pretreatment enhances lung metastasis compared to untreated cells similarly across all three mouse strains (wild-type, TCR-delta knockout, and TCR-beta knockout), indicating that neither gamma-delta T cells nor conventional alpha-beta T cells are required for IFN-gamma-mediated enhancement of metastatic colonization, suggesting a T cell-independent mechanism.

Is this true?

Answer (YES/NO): NO